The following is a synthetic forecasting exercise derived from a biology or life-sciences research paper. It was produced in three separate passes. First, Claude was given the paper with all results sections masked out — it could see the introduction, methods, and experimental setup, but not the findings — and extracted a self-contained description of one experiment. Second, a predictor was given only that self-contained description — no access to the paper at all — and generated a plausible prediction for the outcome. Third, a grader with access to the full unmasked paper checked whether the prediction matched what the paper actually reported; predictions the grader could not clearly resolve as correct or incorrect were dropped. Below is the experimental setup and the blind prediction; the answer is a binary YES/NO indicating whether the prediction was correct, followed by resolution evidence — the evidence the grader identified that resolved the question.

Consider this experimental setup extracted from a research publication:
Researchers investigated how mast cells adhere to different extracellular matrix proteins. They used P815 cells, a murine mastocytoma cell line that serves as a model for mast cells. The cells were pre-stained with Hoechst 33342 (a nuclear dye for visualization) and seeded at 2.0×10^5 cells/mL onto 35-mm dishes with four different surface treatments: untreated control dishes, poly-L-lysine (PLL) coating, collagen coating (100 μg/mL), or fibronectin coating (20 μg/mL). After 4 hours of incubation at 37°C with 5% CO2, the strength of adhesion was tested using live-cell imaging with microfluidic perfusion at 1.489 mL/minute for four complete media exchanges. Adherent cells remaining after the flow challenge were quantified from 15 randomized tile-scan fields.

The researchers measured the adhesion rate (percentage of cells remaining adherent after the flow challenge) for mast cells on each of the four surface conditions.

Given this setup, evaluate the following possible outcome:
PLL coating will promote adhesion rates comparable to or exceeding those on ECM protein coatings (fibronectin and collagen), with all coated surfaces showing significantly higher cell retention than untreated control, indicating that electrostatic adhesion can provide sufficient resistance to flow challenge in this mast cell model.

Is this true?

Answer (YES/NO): NO